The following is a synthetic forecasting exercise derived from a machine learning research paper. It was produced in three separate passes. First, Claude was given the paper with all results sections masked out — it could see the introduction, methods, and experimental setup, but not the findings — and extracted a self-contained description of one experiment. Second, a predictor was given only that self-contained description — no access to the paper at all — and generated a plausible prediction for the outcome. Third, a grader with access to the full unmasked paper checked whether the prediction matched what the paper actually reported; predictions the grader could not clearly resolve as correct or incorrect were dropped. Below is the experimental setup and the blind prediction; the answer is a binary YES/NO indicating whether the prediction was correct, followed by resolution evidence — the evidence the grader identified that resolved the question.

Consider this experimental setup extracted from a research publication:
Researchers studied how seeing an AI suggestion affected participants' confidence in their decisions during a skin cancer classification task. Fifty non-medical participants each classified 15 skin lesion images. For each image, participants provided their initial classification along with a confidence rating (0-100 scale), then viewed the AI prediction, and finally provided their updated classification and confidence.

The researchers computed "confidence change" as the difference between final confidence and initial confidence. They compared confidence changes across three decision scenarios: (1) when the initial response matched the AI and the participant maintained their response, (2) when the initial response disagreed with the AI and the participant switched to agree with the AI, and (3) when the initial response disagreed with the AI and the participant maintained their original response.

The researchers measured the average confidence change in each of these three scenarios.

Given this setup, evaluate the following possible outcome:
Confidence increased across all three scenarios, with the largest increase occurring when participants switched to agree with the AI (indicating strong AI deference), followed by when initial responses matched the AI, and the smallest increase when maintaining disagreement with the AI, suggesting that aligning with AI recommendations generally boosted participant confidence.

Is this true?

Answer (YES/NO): NO